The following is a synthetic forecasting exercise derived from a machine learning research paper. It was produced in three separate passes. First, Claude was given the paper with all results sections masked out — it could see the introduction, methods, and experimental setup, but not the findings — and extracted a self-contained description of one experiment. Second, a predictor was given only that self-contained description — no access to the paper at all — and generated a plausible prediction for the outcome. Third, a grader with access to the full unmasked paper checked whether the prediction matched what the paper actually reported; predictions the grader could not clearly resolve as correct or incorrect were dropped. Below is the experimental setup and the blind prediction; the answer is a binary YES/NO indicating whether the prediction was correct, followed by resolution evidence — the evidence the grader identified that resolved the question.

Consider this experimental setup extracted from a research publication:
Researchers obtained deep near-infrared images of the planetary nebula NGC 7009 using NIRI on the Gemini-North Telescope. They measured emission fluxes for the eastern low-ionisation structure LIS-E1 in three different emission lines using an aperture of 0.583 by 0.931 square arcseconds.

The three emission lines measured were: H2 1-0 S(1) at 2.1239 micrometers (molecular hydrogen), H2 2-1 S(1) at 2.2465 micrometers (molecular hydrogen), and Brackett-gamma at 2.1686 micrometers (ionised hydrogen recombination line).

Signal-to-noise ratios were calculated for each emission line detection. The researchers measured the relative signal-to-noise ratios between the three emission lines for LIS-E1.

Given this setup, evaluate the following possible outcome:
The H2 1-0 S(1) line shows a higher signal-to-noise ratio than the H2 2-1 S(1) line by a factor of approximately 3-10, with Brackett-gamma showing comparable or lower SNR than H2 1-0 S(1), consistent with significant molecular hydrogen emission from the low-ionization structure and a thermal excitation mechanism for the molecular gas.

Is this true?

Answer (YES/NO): NO